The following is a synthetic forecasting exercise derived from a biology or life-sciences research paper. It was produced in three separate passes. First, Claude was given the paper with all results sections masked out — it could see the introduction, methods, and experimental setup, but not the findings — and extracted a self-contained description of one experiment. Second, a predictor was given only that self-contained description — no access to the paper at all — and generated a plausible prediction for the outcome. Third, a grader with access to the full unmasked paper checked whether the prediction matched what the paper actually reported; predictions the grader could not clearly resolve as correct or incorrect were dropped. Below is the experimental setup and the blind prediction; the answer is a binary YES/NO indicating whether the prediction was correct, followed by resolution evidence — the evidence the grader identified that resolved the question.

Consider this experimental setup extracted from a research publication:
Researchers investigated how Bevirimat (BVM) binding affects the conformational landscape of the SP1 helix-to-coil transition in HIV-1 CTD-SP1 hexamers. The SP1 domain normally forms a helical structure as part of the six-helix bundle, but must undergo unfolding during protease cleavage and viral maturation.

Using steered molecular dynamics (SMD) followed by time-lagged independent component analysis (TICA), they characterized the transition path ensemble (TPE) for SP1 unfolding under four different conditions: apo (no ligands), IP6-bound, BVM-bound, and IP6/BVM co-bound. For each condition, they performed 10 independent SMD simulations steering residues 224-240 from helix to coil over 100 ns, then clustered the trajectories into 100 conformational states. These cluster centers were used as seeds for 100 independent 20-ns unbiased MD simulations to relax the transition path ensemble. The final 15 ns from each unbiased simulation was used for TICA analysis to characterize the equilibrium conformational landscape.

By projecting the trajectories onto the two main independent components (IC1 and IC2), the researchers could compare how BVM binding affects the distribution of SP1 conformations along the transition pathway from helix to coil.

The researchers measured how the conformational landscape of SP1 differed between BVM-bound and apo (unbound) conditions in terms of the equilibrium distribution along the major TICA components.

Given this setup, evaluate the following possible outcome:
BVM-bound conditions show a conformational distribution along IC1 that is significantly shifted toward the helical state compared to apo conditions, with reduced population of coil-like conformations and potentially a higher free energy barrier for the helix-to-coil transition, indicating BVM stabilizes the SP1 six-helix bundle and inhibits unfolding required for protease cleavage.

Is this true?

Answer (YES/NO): NO